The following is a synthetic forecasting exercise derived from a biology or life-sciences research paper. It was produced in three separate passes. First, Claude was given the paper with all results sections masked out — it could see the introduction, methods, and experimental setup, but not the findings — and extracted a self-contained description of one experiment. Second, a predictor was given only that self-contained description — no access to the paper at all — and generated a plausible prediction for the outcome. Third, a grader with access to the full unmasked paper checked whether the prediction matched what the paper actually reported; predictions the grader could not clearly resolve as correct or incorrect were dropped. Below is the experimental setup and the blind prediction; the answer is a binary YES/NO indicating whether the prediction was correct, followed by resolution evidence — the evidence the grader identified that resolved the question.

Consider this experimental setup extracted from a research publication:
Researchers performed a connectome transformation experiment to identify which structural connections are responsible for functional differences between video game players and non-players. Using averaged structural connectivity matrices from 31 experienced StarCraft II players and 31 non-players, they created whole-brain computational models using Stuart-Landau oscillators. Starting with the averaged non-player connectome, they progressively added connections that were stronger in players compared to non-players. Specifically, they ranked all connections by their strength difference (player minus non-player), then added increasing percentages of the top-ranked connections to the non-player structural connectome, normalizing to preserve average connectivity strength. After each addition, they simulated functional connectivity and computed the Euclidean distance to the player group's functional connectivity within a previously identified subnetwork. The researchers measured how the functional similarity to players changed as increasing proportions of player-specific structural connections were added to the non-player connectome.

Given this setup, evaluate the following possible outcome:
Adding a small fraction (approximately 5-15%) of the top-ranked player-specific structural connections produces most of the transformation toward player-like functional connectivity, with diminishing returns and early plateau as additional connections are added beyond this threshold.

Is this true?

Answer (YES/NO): NO